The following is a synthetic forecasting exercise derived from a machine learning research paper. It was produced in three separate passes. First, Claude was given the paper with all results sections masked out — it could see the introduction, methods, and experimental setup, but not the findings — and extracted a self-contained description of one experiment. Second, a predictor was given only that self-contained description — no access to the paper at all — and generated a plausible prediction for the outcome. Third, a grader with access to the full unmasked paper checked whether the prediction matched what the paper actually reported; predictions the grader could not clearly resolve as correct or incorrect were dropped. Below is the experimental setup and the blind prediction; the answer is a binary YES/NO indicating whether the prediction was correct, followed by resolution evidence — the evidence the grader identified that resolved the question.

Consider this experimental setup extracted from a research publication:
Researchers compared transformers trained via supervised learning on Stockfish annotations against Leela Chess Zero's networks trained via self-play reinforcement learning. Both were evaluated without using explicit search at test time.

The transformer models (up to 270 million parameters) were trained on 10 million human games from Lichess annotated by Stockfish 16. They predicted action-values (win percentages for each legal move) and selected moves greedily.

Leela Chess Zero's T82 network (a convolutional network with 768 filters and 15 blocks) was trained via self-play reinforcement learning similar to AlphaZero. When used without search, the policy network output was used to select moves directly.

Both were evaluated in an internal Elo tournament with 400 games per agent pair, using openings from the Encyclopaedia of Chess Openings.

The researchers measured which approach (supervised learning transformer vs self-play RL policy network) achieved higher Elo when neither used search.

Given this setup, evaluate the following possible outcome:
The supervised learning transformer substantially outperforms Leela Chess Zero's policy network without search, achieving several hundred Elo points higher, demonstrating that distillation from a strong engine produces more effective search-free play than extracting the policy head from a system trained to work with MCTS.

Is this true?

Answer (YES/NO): NO